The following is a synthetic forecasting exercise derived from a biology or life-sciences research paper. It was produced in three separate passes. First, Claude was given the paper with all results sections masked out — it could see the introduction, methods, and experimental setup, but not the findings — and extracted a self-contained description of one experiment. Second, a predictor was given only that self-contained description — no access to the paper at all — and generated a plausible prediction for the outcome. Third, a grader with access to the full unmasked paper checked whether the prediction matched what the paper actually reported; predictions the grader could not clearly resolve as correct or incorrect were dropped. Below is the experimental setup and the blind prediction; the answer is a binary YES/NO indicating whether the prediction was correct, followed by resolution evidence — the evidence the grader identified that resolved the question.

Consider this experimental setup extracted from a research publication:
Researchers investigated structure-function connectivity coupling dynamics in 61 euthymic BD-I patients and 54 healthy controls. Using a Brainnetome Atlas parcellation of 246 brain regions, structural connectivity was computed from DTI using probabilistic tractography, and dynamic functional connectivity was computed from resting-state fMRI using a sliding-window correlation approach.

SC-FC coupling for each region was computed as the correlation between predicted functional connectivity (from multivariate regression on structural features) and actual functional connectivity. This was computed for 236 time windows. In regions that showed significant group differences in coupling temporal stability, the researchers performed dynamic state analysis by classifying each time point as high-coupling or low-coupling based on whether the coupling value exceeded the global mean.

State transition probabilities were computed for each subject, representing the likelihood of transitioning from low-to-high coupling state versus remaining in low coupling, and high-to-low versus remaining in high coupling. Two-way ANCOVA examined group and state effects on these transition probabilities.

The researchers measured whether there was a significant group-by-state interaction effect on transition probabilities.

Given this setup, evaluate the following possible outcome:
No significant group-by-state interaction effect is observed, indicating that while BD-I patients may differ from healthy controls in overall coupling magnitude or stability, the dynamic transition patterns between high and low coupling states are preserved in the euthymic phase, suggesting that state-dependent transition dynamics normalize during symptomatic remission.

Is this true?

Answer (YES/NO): NO